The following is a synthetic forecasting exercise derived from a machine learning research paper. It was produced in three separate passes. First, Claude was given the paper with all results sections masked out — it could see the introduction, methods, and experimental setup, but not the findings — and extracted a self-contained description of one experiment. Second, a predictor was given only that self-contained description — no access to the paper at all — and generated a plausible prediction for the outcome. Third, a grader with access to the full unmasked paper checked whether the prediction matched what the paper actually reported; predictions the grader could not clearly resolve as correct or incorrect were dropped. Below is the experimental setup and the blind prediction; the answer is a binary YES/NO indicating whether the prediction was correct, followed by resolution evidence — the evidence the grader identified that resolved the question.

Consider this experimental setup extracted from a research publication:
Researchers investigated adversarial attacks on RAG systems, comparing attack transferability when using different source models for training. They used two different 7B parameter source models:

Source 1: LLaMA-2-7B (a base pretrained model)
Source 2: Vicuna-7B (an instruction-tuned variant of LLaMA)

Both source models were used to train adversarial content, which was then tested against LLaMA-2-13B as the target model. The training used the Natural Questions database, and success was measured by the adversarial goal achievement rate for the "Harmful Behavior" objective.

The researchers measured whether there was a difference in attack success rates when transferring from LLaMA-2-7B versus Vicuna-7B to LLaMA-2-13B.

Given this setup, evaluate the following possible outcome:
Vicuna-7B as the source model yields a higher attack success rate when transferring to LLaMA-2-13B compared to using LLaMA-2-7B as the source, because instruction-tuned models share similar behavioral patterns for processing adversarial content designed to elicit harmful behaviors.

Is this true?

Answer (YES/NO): NO